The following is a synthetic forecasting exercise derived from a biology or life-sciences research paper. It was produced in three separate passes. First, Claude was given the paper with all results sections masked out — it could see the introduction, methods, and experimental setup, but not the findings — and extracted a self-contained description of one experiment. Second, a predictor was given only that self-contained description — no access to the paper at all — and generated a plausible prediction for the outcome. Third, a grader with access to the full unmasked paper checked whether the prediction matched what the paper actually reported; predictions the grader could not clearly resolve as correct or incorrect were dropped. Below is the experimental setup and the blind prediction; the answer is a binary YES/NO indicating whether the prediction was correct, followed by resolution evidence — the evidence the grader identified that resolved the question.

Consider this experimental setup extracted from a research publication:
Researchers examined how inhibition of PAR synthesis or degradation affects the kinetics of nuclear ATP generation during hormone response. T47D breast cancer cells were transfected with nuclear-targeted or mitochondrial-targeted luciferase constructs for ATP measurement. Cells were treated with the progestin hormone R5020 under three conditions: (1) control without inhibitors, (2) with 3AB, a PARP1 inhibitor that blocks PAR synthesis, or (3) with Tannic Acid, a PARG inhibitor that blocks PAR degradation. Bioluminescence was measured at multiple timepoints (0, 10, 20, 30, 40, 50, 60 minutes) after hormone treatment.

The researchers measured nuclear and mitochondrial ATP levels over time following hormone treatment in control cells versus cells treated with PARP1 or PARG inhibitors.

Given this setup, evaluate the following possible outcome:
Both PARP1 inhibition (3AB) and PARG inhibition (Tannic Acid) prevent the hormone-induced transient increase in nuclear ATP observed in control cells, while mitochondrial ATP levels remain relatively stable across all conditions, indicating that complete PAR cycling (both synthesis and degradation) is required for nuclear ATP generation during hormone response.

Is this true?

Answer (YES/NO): YES